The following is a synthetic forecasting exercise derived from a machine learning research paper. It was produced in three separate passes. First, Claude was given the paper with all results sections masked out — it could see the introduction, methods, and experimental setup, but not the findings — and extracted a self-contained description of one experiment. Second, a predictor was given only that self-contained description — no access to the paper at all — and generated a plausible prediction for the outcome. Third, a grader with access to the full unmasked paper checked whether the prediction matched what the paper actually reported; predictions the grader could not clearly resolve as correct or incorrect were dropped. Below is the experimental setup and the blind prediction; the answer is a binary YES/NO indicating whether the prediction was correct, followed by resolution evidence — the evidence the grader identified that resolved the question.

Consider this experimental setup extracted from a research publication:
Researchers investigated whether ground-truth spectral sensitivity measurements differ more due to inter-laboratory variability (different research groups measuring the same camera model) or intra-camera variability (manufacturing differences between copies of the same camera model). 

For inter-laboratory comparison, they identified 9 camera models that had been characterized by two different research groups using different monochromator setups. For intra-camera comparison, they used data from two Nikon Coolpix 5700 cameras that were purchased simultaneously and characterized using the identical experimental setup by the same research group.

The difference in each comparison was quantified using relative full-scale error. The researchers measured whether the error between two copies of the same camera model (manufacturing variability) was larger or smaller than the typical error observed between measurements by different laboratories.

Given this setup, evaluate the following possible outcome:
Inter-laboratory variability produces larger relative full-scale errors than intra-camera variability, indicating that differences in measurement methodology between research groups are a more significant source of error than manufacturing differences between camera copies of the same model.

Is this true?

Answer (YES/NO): NO